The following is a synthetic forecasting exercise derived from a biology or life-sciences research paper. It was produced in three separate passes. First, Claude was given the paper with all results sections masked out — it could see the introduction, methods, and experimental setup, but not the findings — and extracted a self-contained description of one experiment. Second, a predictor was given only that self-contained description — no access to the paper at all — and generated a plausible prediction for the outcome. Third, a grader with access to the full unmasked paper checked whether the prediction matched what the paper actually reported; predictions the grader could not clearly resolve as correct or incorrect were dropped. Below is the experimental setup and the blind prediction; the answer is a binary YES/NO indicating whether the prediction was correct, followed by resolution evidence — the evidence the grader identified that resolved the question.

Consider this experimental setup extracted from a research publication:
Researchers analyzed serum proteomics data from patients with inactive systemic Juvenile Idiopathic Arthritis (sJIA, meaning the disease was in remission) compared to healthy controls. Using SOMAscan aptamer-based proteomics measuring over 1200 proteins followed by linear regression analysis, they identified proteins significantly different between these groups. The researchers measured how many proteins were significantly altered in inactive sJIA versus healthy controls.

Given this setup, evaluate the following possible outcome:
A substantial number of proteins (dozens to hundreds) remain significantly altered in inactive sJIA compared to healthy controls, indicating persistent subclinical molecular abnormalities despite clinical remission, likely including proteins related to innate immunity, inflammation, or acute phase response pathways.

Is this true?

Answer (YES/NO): NO